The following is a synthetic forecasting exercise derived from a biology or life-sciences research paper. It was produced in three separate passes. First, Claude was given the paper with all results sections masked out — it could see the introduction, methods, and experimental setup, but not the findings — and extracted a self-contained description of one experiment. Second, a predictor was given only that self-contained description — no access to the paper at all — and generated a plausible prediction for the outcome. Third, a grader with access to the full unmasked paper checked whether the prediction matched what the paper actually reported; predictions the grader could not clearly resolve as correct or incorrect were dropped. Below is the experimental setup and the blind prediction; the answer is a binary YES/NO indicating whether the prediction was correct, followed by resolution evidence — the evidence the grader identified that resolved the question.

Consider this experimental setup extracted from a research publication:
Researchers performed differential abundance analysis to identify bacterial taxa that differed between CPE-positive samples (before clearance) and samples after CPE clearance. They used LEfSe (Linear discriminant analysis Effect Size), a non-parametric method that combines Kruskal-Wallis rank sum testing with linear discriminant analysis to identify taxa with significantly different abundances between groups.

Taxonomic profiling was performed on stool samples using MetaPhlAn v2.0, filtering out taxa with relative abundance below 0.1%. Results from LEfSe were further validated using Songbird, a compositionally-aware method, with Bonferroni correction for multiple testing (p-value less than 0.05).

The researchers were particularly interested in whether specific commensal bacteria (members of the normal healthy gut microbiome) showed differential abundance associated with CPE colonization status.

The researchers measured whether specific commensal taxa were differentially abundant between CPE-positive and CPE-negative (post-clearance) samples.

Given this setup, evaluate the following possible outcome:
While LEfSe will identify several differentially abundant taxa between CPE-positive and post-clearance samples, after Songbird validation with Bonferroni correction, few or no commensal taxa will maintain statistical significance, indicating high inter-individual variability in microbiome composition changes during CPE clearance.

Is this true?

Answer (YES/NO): NO